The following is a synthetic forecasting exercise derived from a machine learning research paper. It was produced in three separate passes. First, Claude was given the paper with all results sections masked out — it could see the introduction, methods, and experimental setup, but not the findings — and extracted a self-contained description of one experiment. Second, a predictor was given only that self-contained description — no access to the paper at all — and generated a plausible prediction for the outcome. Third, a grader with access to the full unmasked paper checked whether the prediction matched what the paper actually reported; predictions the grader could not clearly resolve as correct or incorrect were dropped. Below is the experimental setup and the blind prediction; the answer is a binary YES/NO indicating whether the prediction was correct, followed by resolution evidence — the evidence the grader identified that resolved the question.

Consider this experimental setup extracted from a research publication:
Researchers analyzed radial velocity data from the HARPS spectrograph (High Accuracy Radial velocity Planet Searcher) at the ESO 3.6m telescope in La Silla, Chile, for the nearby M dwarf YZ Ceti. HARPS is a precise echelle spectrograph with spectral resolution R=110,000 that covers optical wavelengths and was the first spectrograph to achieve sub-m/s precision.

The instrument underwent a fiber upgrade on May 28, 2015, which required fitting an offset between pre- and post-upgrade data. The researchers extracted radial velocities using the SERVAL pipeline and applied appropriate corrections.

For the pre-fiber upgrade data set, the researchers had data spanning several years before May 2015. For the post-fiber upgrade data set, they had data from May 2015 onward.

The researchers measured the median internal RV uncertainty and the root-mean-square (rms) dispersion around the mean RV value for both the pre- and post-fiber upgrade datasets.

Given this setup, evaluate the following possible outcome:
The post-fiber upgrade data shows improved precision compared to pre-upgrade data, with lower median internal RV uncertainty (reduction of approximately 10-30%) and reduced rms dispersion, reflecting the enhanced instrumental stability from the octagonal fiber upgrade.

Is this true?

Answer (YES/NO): NO